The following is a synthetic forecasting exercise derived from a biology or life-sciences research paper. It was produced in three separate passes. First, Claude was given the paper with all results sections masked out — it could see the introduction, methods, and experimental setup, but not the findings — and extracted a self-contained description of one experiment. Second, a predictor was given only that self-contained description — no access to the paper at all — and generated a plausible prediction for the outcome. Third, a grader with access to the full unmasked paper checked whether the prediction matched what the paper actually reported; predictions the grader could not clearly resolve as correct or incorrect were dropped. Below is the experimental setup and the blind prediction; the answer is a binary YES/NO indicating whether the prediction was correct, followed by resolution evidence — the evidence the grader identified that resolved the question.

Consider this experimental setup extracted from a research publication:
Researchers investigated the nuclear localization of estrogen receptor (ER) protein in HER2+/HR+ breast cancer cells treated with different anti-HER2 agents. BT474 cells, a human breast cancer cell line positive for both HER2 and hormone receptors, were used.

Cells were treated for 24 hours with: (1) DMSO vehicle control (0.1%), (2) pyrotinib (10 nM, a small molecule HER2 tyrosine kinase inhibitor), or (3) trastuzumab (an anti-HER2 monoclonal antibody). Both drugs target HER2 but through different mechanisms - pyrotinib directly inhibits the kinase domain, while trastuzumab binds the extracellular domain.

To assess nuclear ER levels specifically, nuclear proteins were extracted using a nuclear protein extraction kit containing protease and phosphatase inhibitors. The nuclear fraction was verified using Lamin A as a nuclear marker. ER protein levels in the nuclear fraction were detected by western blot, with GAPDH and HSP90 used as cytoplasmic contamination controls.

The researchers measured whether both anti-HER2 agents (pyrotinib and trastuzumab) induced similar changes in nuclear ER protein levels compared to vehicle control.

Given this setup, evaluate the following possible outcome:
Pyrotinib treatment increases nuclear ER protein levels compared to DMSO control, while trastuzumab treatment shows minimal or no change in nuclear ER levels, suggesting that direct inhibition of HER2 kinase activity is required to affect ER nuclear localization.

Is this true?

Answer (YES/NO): NO